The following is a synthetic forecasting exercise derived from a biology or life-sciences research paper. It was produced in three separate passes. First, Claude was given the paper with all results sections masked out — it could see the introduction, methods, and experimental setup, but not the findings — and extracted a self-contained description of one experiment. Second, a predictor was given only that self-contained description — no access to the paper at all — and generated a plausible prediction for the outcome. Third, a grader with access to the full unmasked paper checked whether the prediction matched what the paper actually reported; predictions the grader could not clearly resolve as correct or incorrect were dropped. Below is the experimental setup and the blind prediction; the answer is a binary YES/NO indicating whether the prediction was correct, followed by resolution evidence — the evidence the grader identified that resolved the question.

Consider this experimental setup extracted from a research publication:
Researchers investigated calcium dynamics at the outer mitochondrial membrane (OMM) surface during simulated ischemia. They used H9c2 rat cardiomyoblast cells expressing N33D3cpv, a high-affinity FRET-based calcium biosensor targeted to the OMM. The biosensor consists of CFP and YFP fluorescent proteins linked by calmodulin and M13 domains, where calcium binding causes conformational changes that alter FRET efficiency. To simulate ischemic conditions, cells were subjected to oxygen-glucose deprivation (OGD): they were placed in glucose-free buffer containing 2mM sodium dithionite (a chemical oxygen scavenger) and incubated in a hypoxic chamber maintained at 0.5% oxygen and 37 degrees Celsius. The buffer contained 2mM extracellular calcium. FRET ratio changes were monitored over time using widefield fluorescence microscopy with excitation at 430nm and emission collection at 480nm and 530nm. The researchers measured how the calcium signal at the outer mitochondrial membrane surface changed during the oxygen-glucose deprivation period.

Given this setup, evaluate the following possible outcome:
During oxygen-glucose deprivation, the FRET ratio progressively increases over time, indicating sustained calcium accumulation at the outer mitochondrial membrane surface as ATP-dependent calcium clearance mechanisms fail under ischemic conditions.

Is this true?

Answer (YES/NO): YES